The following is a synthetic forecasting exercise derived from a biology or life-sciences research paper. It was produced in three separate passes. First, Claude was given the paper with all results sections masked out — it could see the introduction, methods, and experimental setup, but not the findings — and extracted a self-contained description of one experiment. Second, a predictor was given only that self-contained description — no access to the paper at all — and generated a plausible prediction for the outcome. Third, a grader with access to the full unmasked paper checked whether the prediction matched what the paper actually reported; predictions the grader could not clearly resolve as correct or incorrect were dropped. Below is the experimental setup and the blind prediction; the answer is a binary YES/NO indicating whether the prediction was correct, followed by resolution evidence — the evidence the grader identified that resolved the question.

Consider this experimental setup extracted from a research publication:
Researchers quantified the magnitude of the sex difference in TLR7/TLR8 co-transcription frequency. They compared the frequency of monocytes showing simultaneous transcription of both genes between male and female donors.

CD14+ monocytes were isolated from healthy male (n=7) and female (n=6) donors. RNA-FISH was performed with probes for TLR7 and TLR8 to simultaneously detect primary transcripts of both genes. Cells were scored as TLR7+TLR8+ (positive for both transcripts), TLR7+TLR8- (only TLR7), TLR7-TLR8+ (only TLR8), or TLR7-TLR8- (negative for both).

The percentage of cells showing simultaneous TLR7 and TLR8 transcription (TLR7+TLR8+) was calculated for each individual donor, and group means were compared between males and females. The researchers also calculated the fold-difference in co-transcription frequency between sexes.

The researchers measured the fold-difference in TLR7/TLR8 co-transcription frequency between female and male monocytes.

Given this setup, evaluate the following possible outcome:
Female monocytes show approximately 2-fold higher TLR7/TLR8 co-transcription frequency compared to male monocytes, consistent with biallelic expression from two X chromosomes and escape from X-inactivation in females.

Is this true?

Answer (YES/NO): NO